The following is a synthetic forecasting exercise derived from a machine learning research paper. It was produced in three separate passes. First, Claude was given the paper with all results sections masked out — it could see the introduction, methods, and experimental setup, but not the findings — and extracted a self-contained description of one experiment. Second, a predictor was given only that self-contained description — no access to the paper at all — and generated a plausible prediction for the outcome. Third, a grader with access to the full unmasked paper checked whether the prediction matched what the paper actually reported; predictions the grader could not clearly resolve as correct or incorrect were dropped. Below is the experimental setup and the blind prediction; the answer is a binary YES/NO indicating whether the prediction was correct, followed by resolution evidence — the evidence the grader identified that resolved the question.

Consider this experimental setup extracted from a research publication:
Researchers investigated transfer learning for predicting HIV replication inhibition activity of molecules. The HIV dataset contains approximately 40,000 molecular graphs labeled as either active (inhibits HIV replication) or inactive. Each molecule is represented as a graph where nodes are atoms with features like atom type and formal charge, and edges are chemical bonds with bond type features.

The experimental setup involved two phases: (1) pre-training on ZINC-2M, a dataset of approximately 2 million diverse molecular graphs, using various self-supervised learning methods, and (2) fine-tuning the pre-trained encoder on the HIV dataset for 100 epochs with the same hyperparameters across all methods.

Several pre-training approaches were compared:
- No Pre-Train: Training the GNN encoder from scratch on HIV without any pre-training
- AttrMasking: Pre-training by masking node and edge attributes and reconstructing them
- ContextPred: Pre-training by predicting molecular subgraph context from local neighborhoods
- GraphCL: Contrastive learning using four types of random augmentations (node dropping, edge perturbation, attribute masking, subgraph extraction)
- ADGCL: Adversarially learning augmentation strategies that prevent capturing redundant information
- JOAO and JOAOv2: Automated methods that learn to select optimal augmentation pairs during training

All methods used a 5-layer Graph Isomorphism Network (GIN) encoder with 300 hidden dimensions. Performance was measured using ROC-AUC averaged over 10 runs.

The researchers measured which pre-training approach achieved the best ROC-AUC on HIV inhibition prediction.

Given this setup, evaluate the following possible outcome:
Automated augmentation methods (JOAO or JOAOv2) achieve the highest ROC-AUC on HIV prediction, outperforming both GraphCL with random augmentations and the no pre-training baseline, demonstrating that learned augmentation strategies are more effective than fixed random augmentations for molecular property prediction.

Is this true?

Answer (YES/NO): NO